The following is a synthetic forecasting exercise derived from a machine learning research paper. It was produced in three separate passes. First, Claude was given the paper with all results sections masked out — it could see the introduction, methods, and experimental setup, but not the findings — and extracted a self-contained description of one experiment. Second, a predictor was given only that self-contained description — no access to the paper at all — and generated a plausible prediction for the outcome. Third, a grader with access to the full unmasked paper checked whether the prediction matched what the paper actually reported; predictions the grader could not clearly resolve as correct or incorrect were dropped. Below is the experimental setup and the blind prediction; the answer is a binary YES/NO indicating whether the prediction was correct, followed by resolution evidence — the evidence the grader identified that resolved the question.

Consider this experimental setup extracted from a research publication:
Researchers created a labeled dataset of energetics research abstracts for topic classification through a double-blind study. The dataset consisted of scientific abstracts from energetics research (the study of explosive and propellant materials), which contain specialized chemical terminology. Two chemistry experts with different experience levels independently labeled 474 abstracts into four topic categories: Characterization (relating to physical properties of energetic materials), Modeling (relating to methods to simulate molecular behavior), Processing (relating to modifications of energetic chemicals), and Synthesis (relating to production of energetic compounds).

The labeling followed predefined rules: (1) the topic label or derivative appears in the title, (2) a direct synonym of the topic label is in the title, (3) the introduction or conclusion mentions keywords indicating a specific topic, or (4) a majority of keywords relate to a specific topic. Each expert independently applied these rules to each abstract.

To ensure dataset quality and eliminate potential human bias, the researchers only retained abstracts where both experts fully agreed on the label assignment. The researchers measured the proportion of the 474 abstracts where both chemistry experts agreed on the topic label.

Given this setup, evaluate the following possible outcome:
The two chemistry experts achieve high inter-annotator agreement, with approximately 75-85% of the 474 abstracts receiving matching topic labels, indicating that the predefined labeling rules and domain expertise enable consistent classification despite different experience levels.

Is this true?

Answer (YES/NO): NO